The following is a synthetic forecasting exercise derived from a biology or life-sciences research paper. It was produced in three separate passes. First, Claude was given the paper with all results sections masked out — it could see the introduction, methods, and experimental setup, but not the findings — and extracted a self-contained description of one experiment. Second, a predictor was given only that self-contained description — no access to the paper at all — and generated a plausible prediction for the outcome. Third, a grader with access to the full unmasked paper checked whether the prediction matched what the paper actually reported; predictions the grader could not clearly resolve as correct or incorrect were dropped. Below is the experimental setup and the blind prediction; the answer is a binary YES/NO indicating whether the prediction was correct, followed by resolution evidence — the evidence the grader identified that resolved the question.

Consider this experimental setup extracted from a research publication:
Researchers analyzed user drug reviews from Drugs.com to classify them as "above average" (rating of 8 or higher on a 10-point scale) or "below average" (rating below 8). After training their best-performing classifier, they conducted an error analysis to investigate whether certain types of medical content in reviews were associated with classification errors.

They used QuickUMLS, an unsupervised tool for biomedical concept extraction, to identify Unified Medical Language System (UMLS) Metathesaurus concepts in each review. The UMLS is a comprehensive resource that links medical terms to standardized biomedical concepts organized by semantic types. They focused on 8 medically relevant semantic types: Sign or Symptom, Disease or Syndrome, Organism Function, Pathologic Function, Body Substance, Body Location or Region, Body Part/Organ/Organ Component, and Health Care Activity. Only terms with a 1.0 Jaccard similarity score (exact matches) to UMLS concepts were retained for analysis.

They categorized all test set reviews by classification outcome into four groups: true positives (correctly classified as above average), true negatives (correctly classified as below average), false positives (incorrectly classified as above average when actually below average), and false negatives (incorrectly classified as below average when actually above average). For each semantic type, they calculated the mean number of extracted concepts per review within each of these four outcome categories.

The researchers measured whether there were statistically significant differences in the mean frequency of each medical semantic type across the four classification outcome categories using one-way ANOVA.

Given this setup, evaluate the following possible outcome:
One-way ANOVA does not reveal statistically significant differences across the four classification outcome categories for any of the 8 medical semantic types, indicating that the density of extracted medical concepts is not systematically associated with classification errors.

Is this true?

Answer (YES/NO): NO